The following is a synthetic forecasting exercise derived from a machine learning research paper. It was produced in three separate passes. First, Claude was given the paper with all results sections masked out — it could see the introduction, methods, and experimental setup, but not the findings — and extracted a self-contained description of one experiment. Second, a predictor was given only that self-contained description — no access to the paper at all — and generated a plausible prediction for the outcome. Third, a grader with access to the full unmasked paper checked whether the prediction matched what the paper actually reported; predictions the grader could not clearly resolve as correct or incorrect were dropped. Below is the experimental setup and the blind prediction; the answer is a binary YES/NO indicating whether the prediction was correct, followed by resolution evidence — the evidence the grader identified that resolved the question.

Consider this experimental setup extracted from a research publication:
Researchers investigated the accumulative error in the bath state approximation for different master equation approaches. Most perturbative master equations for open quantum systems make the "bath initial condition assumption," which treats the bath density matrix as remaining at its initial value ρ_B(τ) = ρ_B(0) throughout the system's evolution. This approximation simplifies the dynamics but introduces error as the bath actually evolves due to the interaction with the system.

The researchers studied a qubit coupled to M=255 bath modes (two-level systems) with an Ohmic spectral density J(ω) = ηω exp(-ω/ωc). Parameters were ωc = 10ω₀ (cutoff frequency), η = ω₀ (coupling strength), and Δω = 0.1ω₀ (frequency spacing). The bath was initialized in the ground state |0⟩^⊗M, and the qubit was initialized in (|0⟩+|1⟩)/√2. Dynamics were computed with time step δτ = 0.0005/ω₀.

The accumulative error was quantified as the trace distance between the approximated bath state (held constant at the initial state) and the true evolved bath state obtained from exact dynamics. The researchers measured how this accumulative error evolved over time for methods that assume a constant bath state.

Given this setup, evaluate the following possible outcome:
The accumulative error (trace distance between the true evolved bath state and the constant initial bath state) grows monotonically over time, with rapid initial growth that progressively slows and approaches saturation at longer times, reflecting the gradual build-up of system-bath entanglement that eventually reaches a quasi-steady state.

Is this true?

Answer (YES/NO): NO